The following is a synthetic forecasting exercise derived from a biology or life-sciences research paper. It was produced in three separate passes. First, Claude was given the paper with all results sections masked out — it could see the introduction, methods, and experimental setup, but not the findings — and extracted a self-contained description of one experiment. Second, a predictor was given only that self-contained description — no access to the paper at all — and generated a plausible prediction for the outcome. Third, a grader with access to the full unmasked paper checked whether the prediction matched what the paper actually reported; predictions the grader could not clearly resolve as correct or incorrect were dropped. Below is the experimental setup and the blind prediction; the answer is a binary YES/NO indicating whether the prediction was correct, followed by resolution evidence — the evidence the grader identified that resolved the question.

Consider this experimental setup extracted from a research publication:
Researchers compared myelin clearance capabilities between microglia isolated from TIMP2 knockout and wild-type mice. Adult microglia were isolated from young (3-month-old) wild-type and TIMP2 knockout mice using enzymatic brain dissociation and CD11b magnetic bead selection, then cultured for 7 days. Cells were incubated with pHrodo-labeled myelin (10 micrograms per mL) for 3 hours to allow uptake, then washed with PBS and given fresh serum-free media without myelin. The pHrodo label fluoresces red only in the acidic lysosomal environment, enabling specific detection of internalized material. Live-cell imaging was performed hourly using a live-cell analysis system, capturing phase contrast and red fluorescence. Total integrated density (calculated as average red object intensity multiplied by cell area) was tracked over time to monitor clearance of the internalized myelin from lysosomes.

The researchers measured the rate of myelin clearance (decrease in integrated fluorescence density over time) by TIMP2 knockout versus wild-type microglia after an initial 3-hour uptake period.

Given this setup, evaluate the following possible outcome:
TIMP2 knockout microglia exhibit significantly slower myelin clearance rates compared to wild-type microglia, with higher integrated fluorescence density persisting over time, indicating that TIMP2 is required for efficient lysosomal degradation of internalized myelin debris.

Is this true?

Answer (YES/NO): YES